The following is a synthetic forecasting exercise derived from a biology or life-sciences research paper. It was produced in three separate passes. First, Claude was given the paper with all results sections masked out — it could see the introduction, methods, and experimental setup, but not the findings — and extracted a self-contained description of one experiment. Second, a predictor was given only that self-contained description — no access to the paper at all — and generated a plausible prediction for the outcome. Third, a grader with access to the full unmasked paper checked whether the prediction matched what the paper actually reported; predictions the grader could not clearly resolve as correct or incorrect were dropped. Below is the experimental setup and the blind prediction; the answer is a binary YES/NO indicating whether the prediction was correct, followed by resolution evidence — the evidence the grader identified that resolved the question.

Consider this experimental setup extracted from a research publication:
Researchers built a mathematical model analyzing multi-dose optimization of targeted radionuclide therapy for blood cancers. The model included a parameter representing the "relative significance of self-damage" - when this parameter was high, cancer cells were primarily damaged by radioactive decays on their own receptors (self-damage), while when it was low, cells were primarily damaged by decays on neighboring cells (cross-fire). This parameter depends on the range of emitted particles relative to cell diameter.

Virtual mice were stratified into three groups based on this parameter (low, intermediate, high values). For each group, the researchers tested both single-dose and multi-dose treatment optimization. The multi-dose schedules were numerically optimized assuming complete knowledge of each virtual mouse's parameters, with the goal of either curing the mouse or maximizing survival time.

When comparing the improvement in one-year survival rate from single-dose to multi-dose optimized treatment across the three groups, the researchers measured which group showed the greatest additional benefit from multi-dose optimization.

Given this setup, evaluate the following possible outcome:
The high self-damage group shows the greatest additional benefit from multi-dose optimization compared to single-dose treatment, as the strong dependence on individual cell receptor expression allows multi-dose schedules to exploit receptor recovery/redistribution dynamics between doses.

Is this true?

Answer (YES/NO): YES